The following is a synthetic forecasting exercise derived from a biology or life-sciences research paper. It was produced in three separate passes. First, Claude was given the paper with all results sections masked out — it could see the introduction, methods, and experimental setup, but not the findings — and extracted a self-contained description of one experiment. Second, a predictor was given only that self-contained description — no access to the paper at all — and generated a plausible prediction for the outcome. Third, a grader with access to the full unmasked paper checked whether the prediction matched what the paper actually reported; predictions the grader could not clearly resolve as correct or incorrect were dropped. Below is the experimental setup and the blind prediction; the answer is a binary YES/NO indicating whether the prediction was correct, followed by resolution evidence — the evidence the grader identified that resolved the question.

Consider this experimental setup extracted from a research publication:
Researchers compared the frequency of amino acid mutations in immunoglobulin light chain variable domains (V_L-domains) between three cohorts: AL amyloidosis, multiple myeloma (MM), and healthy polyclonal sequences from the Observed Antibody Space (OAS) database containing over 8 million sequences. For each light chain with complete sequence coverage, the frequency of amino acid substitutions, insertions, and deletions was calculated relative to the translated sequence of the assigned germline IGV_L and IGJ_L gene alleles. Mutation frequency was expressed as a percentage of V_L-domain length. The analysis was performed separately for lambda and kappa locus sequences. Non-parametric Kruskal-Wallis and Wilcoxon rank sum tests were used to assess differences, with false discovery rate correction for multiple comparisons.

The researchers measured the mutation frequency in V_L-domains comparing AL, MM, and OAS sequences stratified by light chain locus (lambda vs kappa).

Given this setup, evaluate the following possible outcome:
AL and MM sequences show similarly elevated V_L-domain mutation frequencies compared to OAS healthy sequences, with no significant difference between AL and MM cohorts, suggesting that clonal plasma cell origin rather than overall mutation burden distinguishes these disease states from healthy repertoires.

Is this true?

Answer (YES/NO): NO